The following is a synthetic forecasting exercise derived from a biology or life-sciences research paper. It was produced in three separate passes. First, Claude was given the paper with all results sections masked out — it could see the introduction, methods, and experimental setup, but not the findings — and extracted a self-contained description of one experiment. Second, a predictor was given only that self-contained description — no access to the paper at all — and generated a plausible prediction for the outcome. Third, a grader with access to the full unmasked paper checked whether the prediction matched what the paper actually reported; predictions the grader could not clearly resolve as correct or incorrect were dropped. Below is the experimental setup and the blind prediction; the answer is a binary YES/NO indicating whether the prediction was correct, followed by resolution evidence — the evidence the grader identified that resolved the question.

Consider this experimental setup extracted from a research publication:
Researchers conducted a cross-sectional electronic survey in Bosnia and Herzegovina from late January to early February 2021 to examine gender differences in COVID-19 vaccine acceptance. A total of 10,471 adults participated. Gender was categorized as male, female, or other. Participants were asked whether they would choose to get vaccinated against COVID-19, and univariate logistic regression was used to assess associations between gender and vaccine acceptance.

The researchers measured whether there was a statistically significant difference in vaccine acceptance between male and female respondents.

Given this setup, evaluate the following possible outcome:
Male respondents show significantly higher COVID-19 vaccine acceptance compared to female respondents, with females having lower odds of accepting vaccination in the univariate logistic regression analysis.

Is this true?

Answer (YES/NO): NO